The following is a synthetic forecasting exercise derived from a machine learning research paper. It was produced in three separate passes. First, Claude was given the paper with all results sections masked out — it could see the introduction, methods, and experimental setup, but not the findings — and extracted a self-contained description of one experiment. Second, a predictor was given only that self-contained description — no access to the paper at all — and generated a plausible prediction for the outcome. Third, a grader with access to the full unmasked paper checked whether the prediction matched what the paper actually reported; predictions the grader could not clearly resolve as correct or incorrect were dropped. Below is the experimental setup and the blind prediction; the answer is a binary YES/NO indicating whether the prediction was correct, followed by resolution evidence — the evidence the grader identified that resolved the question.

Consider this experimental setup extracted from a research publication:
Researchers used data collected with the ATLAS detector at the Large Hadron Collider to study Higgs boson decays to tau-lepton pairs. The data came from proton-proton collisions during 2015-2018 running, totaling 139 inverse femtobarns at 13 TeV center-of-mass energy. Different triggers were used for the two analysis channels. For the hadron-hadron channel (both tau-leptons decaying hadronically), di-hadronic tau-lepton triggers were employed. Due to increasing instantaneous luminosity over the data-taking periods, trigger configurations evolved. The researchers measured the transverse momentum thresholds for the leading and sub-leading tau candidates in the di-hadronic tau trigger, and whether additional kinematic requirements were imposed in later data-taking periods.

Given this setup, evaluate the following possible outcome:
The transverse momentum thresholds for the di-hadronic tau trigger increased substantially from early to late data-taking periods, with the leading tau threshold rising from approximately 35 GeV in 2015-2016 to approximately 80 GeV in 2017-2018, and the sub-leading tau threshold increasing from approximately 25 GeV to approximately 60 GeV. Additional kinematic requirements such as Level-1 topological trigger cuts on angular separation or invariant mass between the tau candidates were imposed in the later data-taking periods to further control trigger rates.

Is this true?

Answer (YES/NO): NO